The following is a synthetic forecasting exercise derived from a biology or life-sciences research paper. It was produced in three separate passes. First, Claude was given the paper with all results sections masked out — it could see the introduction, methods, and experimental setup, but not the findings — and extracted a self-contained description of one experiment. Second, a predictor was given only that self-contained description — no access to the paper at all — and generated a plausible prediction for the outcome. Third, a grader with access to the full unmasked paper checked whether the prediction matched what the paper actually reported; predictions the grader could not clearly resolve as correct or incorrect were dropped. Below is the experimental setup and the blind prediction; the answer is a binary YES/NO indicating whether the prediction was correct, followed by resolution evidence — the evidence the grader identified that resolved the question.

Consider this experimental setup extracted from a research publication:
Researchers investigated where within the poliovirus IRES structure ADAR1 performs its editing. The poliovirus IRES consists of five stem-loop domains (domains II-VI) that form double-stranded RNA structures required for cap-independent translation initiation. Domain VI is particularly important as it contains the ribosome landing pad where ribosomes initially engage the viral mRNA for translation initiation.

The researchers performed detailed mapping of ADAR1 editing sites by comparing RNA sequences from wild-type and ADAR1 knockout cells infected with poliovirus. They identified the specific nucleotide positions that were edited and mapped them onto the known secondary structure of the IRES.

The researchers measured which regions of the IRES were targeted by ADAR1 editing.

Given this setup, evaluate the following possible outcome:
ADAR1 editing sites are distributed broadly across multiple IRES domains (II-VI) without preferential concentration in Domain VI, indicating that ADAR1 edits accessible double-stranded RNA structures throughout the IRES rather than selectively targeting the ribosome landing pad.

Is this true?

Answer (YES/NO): NO